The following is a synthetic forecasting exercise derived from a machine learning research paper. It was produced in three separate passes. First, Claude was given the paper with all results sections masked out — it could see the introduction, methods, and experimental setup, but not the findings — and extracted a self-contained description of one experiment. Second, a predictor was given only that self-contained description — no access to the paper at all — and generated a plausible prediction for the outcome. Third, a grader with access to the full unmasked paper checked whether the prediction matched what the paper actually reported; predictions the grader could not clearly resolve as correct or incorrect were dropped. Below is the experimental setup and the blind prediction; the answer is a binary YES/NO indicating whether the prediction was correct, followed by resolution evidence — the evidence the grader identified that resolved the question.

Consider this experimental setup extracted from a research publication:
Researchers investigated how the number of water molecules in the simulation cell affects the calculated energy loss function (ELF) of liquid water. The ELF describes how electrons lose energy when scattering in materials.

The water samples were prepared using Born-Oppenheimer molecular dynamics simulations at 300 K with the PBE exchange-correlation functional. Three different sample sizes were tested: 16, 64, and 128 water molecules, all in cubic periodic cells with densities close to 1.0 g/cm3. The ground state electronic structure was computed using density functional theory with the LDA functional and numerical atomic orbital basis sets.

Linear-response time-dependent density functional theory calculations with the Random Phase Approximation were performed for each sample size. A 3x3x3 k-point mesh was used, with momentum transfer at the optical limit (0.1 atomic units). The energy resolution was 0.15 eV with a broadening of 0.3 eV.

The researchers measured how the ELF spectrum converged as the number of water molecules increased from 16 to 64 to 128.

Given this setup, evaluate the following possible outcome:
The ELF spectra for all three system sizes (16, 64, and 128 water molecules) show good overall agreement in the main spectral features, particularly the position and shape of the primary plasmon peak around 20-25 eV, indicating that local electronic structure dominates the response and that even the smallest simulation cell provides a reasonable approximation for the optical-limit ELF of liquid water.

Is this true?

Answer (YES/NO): YES